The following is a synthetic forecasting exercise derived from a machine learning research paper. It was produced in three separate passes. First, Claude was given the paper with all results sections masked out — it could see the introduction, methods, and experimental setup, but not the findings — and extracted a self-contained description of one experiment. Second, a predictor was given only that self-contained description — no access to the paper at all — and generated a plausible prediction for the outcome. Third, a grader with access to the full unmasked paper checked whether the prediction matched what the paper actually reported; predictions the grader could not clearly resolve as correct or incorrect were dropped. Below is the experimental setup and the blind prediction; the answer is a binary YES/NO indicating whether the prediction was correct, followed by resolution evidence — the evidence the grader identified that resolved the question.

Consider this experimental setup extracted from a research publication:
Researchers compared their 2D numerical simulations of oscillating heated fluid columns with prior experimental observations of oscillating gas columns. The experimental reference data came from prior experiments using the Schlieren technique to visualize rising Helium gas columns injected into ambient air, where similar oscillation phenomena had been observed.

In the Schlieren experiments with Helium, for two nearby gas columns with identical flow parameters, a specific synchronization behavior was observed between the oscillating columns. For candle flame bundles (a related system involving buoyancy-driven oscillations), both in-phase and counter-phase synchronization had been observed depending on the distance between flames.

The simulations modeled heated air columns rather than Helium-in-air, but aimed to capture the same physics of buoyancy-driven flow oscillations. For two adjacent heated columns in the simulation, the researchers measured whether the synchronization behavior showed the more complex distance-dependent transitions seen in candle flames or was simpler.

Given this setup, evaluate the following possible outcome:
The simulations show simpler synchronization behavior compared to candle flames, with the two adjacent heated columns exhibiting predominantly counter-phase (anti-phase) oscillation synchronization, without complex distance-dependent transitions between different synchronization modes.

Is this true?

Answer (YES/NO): YES